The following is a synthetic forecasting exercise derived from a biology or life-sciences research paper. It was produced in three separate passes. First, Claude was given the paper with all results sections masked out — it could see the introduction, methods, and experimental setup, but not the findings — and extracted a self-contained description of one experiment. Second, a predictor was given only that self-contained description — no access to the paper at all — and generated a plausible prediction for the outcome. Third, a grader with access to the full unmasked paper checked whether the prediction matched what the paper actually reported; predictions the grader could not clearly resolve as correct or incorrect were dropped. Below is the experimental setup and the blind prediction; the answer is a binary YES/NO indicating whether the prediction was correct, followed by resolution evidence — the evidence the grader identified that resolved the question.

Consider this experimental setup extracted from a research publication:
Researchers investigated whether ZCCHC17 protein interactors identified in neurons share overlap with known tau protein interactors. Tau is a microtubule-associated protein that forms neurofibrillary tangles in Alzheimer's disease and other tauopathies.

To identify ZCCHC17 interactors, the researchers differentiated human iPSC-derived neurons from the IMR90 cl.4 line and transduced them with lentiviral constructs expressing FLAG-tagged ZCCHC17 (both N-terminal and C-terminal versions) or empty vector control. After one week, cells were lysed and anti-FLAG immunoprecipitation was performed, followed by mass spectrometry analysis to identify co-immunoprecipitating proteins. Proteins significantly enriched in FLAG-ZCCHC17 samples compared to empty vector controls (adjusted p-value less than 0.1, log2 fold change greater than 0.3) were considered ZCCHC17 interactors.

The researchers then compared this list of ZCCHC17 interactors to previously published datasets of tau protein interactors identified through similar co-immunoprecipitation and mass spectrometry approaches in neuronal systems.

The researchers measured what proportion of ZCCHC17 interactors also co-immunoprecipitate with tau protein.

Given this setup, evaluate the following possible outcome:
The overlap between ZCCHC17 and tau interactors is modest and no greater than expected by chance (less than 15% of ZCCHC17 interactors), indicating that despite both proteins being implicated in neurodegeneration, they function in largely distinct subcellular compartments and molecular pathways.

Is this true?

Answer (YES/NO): NO